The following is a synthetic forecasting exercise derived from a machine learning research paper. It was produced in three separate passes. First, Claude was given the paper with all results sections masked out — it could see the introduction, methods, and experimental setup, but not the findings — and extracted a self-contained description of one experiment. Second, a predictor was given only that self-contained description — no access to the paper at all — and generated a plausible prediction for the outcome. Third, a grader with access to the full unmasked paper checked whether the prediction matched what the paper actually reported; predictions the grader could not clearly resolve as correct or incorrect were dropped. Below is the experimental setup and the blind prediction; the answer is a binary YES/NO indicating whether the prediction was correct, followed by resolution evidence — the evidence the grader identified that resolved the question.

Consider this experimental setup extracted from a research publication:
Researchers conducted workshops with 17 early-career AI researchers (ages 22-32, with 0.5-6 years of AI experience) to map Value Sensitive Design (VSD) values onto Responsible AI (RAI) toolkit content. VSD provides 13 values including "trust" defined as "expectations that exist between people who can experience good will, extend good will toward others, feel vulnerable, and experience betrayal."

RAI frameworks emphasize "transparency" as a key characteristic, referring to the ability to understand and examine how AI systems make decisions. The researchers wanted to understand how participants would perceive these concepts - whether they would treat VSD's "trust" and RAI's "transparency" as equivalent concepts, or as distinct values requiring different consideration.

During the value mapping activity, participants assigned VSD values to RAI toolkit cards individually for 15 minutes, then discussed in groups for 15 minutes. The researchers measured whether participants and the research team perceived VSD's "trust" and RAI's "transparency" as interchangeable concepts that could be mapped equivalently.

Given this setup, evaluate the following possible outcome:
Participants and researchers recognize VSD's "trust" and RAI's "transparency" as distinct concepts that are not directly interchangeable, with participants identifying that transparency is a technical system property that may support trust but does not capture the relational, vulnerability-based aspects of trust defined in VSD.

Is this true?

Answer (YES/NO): NO